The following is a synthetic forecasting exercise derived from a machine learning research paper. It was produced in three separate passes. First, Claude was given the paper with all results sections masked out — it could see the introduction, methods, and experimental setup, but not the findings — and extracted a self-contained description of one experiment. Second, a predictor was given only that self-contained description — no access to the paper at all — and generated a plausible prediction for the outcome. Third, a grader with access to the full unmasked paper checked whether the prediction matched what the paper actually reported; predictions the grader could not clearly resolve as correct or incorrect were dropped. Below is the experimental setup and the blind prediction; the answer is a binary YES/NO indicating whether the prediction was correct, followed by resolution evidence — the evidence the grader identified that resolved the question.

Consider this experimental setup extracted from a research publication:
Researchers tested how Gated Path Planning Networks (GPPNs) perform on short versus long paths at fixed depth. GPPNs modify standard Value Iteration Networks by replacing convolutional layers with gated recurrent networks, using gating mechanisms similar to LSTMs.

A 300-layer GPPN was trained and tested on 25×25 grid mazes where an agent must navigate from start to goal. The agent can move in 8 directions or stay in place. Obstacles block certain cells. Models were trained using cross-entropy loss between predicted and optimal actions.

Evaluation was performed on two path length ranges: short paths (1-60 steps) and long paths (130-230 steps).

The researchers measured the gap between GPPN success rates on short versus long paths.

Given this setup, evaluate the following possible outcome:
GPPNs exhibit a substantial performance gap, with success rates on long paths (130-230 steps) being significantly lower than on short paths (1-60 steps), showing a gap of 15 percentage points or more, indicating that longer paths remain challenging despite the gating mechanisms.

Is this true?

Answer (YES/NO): YES